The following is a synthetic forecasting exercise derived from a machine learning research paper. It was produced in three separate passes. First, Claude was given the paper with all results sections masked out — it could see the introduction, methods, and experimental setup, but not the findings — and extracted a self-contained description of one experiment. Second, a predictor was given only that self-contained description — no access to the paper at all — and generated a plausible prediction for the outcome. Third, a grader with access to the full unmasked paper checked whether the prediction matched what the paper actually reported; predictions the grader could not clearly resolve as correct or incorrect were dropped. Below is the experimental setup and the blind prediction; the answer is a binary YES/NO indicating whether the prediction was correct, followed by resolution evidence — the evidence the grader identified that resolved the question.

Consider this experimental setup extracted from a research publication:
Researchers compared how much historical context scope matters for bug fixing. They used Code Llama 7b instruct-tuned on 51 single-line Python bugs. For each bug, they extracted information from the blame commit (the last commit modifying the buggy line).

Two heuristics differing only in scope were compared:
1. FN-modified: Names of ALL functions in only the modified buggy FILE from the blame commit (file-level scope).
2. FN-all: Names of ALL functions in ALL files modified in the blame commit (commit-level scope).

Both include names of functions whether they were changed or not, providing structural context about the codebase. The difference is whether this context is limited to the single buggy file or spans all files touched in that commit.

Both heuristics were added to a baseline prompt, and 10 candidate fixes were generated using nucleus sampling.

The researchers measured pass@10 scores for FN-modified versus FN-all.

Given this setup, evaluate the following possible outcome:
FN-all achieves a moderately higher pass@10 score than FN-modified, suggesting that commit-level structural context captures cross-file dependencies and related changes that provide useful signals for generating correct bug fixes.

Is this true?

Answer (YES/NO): YES